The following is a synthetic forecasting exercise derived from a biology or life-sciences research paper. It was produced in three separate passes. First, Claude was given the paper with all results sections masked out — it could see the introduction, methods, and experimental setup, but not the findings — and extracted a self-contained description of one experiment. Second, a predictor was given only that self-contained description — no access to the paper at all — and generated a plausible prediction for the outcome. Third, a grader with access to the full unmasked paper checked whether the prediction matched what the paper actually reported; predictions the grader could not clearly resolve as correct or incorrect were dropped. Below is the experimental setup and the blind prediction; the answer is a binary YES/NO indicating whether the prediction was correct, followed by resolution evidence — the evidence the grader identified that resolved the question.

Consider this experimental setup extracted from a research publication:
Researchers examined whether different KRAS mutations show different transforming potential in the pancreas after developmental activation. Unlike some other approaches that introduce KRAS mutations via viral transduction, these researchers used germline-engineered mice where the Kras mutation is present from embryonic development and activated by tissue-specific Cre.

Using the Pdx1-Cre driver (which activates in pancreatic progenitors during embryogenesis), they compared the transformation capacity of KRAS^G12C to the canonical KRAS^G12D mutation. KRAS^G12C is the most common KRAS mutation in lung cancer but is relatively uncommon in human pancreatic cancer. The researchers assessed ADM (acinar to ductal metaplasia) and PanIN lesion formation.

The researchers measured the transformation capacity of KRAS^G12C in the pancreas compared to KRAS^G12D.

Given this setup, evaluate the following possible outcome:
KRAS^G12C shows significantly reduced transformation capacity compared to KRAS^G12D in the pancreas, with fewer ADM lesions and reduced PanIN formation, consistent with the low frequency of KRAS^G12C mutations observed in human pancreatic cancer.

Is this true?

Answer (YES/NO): NO